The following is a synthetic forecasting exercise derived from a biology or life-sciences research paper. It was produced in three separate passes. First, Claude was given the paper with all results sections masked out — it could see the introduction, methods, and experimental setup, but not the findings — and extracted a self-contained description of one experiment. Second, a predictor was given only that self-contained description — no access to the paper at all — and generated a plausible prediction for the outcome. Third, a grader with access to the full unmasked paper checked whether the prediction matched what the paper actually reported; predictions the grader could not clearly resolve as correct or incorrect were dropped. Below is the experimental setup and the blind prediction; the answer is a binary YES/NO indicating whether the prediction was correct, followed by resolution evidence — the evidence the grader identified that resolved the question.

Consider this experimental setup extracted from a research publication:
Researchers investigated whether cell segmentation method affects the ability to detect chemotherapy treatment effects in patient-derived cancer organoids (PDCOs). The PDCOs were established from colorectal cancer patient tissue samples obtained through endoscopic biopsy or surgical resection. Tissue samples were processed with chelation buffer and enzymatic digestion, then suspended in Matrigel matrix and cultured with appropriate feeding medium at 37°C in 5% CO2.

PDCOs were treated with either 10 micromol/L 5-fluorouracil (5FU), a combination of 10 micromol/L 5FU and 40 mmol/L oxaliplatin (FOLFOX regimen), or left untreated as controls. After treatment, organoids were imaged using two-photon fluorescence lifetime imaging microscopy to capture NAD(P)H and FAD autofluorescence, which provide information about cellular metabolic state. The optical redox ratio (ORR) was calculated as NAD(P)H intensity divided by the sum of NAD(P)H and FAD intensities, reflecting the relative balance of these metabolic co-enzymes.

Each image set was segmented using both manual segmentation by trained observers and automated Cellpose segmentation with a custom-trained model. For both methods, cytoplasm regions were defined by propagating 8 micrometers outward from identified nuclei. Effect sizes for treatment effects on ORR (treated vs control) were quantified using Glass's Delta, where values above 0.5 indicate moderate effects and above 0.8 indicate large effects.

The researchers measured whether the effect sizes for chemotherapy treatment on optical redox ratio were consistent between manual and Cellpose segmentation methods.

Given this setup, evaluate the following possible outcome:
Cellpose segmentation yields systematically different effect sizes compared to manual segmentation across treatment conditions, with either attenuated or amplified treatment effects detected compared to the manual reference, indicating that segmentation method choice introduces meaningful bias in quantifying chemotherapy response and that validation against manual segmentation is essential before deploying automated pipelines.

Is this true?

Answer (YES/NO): NO